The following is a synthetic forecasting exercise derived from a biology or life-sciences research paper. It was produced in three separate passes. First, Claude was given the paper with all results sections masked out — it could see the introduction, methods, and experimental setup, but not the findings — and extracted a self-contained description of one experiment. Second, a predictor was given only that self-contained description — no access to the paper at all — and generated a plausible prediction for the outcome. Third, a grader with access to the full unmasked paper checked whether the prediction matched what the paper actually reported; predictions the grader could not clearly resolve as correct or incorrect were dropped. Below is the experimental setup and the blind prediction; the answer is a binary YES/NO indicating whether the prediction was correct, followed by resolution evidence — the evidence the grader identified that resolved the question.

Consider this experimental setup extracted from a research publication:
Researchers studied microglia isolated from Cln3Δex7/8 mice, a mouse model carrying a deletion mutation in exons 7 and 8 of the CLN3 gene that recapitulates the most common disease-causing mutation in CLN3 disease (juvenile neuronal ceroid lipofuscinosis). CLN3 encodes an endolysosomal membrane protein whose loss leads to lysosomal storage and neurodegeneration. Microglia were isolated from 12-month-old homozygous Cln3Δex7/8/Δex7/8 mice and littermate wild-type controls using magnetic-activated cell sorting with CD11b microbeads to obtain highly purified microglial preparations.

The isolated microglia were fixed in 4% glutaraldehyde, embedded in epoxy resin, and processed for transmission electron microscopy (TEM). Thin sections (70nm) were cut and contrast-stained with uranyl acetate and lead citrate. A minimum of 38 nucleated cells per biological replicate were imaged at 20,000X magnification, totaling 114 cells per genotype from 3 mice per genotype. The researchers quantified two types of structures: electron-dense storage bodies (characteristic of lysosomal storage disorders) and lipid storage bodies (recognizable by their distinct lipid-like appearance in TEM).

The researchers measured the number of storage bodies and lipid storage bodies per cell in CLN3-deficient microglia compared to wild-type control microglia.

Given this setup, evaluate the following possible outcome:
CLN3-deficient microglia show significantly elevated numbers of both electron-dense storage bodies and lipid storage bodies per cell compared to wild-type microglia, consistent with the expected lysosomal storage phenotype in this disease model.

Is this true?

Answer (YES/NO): NO